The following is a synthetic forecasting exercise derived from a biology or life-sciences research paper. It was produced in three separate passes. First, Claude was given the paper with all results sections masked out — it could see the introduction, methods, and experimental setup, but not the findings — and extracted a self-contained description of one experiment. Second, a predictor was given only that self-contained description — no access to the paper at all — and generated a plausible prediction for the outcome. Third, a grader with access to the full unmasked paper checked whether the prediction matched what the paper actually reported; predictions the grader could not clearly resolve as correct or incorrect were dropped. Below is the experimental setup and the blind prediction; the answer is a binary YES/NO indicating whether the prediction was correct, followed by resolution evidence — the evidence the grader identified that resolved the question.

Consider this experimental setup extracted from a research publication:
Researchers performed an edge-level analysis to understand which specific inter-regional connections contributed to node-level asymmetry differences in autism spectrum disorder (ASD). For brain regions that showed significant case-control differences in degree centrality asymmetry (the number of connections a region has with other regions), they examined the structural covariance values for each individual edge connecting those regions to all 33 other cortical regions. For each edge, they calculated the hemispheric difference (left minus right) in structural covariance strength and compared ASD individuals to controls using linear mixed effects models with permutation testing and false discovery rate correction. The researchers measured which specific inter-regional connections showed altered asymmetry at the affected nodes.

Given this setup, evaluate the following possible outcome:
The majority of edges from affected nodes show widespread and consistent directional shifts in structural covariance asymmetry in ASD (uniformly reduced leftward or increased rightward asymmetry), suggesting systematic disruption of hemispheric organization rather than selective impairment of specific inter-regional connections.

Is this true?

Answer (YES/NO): NO